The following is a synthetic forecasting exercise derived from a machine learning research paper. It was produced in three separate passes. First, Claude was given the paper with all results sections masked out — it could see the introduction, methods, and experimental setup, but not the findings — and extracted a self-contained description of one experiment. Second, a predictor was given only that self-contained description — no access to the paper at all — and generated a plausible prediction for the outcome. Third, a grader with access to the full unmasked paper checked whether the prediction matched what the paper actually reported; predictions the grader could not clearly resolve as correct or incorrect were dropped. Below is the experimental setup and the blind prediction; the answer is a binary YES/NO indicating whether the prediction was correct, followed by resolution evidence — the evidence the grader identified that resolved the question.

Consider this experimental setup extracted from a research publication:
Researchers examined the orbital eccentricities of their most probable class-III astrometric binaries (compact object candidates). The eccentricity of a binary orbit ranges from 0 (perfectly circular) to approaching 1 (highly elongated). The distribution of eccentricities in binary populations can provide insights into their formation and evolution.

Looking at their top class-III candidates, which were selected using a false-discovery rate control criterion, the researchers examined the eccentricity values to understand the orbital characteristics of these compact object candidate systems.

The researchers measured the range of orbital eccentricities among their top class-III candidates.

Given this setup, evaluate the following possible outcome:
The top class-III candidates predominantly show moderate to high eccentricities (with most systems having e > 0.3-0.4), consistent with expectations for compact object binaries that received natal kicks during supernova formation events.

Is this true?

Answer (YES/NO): NO